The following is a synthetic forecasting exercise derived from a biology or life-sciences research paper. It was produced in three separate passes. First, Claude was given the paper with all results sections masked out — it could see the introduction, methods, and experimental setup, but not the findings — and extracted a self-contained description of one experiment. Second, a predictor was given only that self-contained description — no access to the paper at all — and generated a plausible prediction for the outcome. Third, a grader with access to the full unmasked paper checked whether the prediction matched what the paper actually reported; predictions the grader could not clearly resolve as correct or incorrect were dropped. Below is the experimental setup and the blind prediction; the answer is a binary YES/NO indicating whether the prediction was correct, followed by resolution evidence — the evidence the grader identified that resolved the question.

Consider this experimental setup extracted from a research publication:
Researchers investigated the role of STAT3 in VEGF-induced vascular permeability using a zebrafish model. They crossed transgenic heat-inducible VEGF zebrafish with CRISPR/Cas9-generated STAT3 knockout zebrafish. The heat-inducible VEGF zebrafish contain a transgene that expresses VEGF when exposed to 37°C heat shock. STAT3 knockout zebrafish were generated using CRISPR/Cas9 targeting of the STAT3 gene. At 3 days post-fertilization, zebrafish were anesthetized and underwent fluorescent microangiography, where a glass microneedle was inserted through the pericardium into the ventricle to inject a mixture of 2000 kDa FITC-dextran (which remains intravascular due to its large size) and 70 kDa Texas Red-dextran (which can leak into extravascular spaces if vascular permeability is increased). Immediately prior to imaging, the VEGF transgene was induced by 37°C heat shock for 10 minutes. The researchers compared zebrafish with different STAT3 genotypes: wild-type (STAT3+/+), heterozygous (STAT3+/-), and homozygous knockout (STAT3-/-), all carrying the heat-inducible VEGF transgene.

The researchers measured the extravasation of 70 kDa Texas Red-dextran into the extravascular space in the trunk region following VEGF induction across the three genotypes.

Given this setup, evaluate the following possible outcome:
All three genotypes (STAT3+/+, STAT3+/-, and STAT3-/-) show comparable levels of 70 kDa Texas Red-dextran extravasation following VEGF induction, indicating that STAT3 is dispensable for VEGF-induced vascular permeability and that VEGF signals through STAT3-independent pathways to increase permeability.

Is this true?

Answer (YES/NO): NO